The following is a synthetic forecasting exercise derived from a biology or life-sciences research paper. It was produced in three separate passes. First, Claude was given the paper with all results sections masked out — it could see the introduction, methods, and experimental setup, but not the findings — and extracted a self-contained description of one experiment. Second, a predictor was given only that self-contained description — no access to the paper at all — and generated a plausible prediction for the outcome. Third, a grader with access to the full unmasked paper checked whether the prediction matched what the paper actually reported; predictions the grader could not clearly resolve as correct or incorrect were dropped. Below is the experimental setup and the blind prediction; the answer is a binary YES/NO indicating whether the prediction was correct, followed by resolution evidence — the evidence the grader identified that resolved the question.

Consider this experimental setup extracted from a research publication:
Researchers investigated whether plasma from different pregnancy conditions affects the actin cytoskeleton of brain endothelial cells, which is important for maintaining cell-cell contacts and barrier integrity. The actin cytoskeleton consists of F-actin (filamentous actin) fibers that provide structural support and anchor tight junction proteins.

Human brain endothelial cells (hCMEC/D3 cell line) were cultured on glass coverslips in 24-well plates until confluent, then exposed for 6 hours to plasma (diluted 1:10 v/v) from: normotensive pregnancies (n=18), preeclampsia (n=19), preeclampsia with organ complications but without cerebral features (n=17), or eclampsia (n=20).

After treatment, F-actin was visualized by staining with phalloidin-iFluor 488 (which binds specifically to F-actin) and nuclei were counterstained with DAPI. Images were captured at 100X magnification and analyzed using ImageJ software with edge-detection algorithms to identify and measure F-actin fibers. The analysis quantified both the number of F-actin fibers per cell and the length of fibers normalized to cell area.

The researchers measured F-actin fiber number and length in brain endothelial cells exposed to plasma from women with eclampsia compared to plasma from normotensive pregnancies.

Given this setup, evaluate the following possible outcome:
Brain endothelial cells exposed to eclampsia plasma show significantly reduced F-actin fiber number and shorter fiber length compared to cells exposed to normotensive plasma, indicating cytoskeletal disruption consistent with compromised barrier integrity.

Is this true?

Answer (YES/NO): NO